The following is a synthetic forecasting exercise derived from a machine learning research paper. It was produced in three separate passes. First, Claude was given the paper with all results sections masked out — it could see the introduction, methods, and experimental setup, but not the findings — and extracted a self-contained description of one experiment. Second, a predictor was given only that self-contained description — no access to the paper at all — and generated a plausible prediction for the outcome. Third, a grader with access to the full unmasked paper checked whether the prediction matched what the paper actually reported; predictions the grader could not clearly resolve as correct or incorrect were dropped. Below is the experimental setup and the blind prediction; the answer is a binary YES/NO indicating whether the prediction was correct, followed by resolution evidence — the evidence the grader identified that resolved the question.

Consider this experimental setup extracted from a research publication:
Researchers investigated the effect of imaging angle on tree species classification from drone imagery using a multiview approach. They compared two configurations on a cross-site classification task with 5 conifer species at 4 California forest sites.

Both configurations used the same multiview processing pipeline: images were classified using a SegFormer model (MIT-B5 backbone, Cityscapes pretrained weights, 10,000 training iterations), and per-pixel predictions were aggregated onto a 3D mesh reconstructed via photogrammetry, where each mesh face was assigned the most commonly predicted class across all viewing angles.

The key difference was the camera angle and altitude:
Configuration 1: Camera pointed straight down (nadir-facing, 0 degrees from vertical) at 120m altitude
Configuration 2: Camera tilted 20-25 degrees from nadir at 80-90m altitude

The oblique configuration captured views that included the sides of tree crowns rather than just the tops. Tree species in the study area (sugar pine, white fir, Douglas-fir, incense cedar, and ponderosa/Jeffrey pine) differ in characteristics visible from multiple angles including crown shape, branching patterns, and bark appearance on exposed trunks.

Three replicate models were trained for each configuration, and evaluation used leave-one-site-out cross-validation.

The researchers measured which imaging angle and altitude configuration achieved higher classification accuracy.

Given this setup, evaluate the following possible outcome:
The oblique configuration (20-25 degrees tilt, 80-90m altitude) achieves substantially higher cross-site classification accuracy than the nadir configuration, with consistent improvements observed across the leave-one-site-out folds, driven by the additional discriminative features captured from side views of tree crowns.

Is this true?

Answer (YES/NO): YES